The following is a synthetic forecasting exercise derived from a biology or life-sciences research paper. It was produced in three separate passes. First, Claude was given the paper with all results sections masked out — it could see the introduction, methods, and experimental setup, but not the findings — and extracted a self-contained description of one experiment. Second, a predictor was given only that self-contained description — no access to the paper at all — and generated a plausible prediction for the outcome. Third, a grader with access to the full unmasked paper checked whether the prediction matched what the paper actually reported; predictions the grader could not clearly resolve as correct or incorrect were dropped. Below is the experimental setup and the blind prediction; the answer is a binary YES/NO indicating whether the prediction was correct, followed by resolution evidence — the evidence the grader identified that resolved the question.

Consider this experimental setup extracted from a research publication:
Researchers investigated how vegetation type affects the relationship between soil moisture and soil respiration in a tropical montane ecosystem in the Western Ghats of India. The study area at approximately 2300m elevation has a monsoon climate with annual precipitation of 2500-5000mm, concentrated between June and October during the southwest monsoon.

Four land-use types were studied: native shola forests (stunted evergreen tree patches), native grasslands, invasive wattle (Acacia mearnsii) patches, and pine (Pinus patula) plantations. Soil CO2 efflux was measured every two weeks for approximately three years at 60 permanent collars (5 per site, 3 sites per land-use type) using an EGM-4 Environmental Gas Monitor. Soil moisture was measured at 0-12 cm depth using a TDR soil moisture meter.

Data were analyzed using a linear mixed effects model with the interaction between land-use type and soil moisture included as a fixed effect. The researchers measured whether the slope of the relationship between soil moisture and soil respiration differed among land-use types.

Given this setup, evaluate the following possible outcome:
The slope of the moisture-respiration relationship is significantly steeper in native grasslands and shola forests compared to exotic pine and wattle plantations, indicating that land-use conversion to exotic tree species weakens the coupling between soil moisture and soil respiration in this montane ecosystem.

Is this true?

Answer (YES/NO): NO